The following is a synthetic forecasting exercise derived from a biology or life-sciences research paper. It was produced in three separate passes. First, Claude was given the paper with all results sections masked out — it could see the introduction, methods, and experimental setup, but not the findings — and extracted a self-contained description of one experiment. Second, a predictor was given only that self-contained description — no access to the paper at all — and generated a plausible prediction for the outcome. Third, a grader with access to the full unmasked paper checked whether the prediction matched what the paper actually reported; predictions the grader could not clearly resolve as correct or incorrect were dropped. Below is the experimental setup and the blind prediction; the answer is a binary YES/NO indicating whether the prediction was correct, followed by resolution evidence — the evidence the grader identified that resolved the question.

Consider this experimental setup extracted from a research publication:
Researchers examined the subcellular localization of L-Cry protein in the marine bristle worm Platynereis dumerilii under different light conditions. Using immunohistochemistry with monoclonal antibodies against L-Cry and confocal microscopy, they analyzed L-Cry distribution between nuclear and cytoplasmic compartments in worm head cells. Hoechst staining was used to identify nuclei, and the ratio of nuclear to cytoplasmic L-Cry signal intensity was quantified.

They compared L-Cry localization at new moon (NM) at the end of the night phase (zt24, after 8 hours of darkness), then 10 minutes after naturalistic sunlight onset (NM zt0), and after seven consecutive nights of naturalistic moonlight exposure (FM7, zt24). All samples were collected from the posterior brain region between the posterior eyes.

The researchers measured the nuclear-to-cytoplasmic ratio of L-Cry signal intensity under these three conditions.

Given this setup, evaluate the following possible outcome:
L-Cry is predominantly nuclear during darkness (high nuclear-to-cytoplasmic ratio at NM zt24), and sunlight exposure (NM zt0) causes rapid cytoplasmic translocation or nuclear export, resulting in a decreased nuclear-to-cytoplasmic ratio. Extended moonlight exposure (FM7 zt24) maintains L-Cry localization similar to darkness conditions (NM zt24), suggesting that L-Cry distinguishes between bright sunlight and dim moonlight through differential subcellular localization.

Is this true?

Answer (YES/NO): NO